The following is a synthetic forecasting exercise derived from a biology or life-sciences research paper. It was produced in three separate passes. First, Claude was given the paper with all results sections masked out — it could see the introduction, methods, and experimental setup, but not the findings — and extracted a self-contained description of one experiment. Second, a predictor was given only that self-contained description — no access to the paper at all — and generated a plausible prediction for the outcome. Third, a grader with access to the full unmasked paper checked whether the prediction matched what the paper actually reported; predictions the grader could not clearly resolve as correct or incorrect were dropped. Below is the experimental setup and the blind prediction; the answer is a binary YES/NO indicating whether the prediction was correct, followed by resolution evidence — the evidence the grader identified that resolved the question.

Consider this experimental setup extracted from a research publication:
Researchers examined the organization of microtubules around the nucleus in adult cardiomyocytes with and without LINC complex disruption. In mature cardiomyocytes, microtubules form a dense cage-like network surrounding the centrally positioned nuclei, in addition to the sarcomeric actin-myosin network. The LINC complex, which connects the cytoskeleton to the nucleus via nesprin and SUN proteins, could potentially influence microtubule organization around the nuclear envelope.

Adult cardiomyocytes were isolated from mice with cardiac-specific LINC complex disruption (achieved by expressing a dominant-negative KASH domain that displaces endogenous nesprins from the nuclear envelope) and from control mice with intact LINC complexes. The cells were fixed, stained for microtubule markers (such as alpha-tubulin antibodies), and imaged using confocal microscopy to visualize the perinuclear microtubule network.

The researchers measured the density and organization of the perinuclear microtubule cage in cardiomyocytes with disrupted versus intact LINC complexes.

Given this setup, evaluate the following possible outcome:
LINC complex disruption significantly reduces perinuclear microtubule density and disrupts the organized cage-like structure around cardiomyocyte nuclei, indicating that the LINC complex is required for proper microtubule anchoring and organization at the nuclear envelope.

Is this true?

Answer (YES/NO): YES